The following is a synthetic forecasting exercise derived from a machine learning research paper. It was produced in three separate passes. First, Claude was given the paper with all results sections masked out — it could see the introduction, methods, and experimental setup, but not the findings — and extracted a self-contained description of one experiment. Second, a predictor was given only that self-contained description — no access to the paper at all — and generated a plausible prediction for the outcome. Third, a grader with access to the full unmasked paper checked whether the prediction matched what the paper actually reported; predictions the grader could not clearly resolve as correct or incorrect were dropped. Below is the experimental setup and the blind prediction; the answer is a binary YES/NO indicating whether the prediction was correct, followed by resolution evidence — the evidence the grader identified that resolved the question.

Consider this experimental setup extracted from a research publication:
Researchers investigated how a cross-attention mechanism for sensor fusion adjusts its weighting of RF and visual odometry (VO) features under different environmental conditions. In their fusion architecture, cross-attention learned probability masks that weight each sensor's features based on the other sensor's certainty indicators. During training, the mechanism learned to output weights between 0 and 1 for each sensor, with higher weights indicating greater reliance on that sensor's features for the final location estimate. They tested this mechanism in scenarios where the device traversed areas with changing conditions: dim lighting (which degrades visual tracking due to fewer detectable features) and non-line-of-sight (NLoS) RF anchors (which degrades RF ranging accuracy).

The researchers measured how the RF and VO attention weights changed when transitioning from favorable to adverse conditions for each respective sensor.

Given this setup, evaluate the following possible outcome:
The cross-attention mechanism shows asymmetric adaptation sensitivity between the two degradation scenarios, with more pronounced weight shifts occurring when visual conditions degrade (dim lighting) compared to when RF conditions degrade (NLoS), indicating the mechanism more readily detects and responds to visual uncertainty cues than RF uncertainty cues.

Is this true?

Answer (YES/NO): NO